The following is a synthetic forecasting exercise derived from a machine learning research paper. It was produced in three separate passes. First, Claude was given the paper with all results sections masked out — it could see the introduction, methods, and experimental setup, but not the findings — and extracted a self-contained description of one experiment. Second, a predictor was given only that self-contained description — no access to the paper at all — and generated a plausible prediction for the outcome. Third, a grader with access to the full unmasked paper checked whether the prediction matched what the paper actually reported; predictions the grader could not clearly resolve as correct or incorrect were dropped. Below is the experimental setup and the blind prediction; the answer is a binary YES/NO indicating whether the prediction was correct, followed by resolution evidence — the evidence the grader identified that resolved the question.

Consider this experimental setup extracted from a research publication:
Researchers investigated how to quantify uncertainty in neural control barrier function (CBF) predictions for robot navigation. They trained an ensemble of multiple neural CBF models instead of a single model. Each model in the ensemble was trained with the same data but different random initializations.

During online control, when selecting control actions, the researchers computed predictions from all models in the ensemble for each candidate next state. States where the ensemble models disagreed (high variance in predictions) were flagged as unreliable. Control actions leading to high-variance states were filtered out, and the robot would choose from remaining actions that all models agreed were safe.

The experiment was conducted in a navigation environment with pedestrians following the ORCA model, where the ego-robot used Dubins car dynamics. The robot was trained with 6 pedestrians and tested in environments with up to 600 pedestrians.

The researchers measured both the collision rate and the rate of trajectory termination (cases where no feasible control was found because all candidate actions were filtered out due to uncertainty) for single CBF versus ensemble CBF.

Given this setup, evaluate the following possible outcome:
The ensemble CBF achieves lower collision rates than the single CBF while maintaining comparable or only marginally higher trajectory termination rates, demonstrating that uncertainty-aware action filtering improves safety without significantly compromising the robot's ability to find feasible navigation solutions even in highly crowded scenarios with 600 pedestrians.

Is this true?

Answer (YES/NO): NO